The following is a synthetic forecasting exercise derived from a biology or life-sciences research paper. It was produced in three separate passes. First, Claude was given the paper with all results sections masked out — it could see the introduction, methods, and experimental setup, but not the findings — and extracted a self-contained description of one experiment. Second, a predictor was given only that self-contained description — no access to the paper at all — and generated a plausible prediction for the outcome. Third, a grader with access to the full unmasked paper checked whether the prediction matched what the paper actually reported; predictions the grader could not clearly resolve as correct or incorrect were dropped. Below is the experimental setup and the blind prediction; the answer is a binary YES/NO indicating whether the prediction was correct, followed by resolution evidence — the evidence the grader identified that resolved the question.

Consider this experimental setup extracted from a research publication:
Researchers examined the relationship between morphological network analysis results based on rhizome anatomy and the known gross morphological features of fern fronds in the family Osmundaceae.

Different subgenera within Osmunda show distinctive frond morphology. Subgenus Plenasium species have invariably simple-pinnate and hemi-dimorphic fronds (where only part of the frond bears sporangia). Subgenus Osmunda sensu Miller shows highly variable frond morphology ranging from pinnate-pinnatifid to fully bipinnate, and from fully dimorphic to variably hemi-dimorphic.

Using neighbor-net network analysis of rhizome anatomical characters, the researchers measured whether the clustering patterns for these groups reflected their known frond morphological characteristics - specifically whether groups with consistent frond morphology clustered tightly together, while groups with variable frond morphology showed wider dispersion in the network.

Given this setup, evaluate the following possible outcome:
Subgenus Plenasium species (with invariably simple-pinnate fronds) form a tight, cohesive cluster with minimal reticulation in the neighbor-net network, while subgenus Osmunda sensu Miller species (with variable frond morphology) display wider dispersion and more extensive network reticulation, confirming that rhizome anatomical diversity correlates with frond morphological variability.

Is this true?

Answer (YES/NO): YES